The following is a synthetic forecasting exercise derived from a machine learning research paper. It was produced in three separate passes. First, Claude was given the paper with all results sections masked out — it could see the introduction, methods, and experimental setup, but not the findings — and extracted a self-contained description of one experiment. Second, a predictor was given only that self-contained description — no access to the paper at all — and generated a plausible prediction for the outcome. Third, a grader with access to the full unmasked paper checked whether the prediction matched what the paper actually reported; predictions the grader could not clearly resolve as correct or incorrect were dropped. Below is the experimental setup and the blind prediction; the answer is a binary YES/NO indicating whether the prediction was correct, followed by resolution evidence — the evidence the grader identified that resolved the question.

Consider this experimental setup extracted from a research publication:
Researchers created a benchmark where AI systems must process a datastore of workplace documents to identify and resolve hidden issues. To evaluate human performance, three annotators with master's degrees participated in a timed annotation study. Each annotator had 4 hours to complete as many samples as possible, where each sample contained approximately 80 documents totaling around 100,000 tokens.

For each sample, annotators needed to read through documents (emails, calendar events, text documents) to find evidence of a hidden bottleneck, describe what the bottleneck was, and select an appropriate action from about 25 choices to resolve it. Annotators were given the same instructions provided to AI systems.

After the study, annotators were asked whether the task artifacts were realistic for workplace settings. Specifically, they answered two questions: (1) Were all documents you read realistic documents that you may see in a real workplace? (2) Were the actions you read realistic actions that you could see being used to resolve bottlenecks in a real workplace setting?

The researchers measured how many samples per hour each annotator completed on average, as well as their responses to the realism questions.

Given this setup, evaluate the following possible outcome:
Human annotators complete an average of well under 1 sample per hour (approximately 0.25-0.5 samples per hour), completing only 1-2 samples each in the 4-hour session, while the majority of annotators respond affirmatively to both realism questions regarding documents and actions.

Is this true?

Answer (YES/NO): NO